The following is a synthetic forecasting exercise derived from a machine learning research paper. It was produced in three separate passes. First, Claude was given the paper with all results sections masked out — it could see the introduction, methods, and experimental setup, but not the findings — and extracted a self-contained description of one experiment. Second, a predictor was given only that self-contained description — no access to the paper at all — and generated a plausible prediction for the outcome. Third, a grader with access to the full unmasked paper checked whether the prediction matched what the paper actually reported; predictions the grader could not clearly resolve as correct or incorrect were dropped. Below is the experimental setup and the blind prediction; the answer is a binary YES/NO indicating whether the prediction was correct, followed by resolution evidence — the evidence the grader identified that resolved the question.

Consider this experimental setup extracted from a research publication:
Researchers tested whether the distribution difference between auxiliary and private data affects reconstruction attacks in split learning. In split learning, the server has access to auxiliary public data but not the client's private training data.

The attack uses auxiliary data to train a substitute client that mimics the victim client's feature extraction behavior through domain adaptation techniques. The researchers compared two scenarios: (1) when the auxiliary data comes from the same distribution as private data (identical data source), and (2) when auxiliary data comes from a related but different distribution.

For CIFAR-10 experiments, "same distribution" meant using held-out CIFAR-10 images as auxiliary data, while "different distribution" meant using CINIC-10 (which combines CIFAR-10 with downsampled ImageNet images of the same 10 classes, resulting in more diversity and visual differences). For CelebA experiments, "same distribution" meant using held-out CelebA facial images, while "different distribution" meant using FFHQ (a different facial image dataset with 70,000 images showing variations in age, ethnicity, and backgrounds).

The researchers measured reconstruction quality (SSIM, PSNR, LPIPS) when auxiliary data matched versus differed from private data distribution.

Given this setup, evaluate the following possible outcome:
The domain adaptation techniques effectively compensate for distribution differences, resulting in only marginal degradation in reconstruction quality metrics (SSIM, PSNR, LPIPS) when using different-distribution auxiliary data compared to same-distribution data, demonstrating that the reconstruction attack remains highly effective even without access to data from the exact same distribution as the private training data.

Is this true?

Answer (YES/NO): NO